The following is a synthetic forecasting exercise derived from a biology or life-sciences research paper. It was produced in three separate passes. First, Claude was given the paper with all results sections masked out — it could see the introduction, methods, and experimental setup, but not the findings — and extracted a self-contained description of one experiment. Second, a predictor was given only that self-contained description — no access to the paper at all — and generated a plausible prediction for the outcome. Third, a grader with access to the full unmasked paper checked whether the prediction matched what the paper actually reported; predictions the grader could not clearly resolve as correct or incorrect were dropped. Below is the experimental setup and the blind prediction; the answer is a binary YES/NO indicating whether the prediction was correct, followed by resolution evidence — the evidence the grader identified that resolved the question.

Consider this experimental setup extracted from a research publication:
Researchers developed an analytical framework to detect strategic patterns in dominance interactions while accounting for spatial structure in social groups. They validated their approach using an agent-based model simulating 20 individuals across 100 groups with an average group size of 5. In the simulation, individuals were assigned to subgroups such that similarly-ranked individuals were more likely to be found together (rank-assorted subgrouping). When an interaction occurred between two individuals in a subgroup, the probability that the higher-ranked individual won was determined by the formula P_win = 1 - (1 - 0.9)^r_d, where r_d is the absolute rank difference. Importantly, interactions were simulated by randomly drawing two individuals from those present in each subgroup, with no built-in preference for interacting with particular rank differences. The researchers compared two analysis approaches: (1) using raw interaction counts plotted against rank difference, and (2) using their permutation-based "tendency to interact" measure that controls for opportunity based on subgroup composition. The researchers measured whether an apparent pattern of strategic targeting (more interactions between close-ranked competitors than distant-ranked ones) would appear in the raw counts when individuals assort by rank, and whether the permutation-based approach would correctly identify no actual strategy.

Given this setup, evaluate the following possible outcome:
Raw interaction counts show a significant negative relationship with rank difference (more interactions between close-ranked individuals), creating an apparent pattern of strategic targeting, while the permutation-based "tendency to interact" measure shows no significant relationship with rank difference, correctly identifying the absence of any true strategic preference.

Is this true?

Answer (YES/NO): YES